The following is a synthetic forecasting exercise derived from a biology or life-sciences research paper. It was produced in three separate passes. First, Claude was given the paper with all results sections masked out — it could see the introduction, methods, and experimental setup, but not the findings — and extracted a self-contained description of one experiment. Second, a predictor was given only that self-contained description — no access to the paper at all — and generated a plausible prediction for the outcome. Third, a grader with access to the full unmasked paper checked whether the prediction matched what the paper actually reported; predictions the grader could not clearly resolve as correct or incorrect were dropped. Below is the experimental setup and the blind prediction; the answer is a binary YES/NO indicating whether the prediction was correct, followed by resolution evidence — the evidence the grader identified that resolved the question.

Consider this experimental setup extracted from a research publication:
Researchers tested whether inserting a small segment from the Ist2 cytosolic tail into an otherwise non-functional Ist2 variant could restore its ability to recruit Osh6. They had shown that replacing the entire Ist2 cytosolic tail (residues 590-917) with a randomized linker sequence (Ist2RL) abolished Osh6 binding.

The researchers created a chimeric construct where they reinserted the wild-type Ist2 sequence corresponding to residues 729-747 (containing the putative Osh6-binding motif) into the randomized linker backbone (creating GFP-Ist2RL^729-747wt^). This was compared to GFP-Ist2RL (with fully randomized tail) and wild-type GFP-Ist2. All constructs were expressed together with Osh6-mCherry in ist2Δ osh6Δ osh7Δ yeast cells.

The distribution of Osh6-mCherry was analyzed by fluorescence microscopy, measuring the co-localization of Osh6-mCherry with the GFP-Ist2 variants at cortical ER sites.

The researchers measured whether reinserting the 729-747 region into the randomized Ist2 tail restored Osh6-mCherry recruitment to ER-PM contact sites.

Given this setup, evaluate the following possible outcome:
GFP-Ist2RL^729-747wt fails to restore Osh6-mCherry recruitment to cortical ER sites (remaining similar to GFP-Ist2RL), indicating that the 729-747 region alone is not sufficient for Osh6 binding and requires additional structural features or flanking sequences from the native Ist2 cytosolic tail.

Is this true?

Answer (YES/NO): NO